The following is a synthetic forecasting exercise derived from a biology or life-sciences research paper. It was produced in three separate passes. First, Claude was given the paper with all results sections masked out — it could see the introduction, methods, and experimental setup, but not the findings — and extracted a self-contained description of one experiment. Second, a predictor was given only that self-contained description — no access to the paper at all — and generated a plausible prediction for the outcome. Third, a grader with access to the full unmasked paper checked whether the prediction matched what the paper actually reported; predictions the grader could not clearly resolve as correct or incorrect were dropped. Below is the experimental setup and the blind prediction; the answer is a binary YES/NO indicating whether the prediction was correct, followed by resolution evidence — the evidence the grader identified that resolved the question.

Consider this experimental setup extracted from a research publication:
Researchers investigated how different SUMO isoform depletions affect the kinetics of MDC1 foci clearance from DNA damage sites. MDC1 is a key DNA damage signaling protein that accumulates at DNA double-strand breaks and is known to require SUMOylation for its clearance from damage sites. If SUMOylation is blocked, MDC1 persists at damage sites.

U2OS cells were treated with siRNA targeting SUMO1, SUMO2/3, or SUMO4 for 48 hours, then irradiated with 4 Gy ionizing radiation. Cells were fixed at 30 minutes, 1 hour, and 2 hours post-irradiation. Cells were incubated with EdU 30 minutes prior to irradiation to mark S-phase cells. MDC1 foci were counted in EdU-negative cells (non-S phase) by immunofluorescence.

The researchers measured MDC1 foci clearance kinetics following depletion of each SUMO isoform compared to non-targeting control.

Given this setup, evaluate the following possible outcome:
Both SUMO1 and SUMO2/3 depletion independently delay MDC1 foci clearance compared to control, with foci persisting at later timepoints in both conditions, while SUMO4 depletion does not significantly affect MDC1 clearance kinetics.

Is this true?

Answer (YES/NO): YES